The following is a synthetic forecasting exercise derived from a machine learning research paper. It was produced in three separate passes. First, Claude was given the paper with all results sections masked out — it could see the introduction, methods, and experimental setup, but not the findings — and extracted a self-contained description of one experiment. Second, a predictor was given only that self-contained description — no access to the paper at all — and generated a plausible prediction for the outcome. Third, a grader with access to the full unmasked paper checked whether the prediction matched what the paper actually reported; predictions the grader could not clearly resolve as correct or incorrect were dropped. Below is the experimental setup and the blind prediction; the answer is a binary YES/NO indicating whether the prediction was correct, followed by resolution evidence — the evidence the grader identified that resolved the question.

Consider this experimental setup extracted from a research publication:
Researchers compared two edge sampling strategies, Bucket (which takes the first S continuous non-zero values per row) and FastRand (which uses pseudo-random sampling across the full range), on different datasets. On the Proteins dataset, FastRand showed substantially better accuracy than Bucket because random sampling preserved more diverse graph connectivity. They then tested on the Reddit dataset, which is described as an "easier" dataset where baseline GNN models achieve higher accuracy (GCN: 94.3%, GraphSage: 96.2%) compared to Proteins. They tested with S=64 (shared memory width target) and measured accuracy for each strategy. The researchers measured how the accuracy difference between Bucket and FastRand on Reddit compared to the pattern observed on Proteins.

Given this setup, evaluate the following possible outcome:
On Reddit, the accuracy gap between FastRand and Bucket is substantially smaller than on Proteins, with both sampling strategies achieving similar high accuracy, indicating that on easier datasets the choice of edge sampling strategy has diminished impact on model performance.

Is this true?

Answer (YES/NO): YES